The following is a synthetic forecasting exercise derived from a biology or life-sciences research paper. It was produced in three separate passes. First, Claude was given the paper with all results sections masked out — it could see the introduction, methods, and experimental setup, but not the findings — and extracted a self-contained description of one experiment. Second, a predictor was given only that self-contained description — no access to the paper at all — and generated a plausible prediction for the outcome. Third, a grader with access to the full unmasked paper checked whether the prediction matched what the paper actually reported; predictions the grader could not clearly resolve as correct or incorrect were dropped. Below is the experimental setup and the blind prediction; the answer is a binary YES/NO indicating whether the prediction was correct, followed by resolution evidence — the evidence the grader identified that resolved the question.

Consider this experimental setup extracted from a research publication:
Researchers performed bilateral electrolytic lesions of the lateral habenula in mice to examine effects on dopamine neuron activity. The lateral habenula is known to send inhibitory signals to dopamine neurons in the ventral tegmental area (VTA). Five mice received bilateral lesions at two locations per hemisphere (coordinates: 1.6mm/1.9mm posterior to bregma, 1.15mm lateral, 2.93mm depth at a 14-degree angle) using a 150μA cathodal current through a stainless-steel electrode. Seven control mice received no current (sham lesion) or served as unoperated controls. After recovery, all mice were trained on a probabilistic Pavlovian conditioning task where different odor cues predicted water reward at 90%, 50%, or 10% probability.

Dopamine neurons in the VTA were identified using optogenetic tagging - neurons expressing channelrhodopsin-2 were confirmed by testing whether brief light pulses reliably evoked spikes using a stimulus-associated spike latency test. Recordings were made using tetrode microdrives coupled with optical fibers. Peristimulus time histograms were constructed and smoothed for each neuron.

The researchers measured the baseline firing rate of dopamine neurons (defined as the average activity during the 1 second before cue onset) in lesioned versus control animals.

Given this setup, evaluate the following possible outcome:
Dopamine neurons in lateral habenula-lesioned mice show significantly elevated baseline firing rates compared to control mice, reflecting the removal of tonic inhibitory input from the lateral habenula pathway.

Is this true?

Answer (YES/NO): YES